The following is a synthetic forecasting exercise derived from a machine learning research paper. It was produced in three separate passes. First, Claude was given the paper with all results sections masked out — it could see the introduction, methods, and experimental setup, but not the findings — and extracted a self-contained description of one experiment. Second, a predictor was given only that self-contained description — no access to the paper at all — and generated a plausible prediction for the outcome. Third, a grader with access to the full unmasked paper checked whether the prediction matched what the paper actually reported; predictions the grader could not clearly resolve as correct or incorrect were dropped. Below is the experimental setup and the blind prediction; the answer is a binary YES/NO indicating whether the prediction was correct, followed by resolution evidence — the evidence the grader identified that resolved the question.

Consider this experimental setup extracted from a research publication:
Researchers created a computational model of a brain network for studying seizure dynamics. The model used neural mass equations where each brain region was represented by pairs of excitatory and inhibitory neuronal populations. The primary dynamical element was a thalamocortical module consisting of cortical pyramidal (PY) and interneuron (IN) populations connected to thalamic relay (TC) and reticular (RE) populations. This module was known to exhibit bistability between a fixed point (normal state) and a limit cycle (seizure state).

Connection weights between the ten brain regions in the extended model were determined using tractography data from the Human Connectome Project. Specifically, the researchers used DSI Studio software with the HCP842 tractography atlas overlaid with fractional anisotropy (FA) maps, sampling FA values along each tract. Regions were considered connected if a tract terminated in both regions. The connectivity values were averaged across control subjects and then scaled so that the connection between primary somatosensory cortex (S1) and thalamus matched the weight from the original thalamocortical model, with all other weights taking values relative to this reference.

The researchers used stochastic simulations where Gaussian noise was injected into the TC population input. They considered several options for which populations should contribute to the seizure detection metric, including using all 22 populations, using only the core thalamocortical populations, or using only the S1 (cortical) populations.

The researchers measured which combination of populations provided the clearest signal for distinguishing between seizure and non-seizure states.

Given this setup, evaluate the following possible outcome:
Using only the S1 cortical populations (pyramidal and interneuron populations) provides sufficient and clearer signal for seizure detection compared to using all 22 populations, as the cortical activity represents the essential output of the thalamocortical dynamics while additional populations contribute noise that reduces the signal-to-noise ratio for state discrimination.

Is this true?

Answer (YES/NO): YES